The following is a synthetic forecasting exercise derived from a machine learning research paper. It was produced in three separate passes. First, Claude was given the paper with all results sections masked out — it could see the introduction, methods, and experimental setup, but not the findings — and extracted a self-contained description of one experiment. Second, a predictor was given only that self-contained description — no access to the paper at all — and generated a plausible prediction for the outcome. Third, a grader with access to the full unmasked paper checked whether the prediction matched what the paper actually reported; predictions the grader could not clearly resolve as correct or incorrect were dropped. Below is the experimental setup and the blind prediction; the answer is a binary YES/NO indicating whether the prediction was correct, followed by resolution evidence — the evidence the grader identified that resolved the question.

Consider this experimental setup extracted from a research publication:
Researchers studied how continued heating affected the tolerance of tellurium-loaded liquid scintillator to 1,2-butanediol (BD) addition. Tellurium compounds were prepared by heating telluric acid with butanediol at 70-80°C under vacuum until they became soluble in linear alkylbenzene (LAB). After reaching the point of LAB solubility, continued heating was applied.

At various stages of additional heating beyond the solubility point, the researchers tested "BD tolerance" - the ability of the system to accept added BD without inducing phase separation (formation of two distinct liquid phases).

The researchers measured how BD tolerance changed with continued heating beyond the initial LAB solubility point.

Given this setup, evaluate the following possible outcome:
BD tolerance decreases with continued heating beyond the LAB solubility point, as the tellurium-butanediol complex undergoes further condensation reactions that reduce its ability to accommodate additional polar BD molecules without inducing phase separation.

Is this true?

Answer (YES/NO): NO